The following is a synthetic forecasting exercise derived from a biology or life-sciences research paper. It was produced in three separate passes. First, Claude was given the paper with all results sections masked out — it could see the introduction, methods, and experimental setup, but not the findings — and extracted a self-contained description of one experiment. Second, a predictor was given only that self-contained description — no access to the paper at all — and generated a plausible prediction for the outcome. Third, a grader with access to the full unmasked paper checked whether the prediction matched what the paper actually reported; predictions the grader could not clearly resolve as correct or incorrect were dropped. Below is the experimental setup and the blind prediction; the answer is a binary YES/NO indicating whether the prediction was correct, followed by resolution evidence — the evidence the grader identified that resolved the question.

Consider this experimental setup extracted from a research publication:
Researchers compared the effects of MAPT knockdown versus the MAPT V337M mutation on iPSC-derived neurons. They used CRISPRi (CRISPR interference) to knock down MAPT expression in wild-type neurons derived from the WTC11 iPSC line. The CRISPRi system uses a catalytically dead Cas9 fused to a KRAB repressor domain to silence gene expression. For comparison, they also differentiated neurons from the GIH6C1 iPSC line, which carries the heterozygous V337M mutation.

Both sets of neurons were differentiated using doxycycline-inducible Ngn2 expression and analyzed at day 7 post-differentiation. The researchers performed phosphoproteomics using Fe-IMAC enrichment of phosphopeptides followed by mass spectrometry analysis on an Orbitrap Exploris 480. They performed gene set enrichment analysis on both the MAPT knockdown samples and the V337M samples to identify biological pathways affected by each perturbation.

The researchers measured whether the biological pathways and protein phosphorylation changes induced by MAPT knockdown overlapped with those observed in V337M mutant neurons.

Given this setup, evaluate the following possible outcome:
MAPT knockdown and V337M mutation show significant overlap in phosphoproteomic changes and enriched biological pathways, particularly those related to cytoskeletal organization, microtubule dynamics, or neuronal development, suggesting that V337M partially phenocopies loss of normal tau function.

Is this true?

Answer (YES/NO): YES